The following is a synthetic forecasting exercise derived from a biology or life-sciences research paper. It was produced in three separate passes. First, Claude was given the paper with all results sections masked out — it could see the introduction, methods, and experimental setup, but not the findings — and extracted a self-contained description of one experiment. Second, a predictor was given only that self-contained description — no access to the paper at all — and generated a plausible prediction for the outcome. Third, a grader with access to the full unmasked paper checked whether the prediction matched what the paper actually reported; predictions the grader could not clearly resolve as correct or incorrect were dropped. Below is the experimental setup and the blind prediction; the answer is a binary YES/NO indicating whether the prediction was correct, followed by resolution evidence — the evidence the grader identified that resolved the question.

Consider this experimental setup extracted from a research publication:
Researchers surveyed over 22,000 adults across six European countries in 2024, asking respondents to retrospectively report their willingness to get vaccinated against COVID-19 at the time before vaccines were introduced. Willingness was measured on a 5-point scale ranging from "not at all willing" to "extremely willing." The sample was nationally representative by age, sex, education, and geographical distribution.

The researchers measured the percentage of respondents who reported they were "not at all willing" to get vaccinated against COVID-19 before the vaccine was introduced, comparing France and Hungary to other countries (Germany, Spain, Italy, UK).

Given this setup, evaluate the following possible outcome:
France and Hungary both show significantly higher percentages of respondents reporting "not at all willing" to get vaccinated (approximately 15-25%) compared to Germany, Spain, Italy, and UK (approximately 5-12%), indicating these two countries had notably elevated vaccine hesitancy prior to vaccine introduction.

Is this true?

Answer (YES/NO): NO